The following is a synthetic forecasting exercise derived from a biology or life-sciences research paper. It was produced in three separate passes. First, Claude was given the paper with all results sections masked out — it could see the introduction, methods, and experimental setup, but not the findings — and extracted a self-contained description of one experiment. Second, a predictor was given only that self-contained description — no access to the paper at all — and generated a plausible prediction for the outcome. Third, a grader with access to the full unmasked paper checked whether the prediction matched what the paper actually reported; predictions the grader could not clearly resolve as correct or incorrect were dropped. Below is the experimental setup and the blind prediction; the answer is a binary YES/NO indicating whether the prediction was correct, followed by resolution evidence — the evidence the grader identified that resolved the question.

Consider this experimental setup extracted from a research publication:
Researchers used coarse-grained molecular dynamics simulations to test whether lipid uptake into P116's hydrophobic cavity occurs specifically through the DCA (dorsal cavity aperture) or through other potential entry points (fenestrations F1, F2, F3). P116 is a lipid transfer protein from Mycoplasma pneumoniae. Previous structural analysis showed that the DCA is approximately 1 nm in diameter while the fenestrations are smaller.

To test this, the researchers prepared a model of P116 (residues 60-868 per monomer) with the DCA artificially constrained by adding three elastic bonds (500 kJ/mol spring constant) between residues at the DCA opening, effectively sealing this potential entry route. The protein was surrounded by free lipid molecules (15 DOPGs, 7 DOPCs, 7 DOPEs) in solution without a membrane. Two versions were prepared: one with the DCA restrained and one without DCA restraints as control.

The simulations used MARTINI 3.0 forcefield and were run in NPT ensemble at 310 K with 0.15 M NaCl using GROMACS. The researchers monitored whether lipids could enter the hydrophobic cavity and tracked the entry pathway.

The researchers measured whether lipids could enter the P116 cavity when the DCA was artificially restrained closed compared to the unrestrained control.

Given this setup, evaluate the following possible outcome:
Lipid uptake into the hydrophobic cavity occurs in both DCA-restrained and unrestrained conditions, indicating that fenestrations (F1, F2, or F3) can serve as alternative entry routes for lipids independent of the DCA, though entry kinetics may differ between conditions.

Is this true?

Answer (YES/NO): NO